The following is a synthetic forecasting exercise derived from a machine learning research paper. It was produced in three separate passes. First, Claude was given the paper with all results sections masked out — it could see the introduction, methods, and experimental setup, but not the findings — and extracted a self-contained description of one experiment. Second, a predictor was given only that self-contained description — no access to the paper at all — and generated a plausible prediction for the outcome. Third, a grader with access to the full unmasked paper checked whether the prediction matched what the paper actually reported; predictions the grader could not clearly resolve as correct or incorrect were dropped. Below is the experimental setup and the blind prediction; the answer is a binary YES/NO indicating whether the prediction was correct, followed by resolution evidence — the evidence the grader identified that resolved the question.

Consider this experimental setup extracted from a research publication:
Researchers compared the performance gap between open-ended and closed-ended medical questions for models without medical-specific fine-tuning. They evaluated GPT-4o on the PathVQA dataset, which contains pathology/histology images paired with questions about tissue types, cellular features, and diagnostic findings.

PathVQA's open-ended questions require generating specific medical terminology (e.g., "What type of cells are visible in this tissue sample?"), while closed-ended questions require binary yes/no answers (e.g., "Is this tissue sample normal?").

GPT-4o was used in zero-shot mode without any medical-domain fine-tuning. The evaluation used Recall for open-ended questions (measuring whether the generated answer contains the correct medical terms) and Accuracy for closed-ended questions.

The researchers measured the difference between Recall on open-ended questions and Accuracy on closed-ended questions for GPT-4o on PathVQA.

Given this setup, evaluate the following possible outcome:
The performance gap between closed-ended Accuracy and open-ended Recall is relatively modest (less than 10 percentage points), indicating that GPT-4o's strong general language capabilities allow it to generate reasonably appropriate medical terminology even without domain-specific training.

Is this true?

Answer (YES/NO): NO